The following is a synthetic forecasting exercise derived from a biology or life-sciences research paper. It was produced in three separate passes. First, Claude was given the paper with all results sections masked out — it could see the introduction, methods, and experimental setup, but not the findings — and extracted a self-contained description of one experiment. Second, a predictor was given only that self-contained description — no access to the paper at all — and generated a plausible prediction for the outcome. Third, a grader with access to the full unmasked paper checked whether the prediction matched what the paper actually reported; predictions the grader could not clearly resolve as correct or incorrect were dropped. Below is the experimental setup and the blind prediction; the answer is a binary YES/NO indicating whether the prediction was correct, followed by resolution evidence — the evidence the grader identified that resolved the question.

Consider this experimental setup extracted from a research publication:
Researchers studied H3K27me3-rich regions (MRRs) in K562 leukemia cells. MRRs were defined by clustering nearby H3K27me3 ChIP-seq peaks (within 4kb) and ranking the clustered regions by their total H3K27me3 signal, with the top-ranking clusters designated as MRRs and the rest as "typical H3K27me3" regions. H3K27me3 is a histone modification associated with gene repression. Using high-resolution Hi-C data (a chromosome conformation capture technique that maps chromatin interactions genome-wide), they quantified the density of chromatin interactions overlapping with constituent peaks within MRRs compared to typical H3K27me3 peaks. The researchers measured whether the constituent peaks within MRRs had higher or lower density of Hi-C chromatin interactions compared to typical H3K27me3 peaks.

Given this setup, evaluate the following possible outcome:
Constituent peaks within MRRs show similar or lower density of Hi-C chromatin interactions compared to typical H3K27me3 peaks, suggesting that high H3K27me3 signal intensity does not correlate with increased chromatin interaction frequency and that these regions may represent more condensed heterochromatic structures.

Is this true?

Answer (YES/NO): NO